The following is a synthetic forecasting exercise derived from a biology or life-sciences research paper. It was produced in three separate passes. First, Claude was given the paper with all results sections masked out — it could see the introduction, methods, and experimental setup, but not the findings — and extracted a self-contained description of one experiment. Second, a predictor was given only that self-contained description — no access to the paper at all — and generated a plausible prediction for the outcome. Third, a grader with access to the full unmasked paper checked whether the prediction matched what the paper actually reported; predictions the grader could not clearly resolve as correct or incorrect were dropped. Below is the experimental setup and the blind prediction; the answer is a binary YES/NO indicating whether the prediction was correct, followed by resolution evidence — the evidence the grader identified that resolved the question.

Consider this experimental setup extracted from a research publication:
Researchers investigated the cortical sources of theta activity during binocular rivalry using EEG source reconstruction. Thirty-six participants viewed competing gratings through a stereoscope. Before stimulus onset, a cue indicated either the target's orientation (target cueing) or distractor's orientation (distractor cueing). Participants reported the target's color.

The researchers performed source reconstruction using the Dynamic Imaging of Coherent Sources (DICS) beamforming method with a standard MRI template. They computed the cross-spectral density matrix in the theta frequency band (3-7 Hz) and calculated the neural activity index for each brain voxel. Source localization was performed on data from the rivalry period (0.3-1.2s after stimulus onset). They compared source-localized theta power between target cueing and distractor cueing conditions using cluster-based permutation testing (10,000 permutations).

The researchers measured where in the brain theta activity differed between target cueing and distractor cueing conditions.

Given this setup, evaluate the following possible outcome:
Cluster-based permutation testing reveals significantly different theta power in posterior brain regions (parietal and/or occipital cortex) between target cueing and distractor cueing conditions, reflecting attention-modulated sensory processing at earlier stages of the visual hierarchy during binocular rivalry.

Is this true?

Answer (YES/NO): NO